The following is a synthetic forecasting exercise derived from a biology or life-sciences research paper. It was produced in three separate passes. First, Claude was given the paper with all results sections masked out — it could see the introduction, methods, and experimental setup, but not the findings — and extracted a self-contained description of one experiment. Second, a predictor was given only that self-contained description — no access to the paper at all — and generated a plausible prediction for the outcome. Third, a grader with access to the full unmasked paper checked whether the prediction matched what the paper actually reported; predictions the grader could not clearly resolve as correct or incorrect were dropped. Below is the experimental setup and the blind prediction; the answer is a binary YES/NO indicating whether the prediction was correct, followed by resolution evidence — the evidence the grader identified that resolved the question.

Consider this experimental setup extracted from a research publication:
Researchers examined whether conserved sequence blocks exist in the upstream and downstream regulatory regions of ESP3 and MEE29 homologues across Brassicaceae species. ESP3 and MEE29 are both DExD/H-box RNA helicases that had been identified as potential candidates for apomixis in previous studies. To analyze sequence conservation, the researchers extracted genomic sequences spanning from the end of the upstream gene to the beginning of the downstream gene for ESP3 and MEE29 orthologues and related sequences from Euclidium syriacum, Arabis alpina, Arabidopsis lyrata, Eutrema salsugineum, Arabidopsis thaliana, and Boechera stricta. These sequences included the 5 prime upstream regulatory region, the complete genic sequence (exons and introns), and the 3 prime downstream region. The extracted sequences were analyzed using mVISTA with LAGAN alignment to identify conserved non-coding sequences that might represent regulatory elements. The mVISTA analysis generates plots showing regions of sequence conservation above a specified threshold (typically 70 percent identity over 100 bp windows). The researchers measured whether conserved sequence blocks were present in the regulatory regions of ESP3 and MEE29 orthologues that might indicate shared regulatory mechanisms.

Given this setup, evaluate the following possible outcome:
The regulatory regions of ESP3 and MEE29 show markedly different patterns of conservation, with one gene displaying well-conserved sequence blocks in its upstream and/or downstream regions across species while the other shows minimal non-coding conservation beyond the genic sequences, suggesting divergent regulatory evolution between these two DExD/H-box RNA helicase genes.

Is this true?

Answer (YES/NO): NO